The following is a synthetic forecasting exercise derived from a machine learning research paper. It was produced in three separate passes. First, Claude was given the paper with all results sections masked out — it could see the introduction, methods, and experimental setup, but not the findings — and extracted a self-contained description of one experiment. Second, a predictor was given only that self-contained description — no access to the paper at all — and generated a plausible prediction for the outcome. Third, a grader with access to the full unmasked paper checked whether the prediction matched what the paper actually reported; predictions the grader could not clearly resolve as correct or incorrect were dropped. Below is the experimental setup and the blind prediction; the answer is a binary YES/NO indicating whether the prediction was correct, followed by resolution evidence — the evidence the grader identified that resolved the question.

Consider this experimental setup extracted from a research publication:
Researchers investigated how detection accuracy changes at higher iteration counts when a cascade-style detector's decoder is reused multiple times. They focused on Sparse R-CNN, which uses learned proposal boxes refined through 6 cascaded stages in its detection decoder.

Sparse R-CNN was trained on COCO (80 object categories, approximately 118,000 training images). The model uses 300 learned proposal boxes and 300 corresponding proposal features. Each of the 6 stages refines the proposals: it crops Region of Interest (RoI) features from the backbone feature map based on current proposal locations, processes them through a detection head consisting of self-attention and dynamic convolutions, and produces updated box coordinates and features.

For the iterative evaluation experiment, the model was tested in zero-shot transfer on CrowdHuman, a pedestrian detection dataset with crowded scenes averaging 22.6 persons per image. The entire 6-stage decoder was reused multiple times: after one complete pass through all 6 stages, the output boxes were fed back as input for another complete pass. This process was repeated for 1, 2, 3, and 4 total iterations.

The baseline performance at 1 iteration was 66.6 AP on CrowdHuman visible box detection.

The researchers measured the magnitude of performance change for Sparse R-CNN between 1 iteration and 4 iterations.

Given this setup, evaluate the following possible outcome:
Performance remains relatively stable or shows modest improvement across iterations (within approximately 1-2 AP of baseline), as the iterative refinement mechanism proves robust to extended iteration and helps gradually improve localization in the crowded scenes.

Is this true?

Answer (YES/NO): NO